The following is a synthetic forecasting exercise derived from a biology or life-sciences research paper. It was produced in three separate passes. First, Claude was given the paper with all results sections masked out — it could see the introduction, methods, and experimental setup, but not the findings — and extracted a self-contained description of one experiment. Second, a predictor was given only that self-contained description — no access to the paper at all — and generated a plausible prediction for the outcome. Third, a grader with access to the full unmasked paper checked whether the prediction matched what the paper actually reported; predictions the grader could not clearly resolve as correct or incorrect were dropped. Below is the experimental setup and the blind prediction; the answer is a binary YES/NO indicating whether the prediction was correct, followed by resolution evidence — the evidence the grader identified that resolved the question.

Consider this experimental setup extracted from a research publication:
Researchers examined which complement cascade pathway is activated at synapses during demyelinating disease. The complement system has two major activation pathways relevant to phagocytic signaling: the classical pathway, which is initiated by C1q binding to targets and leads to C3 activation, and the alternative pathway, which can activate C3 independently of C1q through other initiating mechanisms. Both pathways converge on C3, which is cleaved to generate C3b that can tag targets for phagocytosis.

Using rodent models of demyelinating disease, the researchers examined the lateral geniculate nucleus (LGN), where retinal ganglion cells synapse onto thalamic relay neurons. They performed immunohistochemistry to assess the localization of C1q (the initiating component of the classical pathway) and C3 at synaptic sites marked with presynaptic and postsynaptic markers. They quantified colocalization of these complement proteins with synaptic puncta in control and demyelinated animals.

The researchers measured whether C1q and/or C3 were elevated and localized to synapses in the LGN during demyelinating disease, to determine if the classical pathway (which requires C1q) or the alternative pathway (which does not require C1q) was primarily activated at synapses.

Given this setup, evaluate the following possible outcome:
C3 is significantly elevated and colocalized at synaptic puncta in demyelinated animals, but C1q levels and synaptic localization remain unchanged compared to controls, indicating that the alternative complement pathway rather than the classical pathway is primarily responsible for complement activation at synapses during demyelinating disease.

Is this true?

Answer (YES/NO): NO